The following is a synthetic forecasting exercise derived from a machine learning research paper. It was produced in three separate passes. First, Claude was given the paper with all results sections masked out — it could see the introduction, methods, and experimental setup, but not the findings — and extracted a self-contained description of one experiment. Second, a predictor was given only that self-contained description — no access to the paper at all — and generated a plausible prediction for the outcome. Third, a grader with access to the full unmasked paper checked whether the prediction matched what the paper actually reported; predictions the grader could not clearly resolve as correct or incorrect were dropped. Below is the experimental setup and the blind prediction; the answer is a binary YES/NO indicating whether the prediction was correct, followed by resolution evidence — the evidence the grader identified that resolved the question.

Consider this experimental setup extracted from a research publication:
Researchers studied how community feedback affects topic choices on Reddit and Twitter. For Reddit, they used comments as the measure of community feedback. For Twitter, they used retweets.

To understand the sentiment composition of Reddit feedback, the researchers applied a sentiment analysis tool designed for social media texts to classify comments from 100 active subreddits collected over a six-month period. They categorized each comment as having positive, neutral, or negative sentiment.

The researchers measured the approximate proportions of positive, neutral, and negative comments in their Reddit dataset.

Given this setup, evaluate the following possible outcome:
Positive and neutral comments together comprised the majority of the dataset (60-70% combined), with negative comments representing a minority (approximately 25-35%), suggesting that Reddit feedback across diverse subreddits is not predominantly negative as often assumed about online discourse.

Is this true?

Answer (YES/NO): YES